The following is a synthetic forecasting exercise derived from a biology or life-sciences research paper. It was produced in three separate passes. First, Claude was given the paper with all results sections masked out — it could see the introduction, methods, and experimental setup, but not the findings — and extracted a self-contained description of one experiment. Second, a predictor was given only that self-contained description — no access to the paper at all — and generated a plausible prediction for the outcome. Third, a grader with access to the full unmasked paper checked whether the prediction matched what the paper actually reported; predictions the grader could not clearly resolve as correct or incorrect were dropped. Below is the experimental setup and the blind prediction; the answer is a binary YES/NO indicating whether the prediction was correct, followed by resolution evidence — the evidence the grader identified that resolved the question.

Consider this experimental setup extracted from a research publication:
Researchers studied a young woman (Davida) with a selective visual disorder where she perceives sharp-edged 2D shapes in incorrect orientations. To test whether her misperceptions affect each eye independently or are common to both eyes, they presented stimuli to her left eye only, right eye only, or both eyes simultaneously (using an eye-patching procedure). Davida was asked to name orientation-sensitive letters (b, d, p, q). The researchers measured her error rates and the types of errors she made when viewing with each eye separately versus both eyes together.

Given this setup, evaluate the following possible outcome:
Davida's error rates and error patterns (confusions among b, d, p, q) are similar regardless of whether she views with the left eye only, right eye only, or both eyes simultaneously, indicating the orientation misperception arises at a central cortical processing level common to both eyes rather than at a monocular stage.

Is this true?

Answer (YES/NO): YES